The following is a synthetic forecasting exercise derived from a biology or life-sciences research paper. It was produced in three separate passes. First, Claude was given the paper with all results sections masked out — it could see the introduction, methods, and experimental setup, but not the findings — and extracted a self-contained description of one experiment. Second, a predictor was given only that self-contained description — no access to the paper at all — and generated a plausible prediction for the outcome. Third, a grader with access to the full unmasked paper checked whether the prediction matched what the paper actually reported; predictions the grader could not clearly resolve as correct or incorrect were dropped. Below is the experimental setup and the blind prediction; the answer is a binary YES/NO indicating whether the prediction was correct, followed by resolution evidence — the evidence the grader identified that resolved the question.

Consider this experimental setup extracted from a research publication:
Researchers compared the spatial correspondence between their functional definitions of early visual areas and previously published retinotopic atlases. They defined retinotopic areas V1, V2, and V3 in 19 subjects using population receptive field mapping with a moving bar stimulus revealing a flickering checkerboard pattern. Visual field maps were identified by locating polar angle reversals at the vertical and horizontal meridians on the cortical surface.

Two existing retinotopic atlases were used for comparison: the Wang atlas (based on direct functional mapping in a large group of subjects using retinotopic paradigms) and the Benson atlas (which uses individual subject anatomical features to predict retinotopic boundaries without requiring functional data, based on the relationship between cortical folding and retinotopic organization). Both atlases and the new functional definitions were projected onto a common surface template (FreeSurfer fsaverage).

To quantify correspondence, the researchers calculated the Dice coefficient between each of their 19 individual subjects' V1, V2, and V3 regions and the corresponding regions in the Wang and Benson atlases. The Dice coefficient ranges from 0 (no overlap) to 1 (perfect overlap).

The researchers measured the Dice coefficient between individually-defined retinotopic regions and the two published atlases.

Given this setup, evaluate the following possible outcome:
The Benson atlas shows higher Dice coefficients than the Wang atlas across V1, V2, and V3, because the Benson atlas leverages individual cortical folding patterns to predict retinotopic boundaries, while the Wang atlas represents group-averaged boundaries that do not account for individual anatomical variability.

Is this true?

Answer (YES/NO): NO